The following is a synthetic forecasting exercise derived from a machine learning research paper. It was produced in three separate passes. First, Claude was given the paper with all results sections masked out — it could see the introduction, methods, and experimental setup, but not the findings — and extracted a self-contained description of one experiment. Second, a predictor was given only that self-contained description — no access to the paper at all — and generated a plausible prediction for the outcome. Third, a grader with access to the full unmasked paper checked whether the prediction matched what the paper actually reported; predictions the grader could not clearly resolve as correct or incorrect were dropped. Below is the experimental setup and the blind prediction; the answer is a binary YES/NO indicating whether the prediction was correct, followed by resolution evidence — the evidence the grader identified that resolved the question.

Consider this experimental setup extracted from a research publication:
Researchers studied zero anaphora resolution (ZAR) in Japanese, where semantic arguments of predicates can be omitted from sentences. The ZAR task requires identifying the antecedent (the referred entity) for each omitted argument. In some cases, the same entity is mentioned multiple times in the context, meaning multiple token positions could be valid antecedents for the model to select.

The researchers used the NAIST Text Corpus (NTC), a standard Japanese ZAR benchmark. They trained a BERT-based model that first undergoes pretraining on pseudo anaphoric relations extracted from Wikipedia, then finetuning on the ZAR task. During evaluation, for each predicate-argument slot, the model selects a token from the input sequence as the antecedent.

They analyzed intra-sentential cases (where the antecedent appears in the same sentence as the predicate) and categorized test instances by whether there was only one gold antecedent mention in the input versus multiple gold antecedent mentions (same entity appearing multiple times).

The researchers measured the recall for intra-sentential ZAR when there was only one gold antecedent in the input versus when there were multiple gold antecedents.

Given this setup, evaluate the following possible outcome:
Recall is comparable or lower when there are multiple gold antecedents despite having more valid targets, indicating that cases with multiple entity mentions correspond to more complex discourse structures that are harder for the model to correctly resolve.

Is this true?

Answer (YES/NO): NO